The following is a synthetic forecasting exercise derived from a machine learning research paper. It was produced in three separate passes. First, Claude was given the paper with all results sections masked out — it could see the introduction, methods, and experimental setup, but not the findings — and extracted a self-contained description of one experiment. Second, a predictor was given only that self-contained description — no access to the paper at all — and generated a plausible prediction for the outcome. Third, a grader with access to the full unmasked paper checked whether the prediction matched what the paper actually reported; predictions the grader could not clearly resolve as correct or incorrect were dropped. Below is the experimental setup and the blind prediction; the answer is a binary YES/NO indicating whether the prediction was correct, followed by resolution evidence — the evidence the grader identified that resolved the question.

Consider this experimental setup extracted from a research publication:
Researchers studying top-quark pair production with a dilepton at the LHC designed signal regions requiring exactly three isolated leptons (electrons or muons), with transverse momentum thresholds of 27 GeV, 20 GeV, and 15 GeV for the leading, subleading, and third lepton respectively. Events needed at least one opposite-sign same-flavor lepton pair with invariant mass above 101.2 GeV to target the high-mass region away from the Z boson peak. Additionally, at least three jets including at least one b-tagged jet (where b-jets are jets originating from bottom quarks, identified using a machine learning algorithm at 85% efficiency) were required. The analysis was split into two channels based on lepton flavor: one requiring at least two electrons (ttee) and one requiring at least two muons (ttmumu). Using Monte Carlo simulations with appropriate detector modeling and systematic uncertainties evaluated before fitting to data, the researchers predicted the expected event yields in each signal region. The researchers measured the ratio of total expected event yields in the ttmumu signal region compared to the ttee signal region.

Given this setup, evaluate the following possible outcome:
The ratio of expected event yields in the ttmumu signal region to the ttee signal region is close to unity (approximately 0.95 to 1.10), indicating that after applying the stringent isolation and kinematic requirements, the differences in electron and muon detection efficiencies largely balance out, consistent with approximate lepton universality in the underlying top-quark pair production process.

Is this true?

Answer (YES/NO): NO